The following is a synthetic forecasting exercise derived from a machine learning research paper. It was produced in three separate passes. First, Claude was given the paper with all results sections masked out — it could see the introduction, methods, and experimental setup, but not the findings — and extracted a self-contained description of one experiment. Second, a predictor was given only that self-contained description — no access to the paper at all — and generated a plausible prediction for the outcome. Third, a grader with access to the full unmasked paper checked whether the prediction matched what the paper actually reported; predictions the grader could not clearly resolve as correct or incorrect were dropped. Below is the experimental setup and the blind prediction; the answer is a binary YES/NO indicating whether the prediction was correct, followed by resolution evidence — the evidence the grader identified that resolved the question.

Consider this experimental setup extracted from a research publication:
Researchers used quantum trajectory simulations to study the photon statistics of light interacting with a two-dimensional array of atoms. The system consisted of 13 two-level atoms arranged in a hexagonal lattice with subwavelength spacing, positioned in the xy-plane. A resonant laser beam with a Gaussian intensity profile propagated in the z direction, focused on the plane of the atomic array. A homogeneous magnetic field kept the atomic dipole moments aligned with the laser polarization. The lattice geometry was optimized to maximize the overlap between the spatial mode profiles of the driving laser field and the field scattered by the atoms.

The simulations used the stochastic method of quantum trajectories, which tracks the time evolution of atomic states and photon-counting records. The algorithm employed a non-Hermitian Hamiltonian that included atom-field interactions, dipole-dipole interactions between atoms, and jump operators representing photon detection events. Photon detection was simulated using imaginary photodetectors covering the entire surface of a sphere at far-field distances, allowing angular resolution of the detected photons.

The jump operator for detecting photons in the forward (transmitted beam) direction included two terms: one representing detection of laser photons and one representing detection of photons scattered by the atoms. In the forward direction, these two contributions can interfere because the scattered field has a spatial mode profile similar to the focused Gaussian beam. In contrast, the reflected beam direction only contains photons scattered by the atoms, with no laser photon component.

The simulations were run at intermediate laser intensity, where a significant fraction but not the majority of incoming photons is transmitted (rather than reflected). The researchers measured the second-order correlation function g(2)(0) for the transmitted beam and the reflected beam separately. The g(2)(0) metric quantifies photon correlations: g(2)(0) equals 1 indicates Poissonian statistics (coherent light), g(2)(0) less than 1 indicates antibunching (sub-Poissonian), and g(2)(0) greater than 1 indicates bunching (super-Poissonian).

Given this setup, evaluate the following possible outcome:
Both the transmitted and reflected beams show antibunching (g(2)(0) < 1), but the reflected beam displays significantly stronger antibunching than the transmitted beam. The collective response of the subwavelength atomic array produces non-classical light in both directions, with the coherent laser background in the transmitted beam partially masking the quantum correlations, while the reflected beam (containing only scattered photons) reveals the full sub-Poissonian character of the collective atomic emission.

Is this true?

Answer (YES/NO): NO